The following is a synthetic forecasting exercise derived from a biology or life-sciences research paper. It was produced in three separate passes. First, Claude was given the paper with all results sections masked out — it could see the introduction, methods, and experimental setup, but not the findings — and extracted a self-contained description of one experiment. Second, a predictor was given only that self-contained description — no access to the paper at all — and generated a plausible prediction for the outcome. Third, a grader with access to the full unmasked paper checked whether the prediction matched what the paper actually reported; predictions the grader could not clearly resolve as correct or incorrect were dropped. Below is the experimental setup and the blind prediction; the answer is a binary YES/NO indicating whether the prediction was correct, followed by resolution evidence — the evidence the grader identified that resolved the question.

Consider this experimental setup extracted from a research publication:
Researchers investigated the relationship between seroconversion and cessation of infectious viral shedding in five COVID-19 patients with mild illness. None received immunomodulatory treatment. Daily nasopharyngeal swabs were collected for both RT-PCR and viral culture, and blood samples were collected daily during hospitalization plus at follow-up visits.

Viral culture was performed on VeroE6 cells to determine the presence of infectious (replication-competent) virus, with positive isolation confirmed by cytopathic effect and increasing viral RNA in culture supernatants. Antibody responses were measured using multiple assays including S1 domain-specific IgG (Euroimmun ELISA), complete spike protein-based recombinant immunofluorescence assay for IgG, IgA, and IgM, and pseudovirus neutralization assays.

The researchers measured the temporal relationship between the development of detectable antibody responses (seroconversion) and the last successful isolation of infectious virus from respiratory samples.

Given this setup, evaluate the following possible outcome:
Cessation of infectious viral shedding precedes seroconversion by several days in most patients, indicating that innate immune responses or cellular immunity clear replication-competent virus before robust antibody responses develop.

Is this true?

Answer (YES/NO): YES